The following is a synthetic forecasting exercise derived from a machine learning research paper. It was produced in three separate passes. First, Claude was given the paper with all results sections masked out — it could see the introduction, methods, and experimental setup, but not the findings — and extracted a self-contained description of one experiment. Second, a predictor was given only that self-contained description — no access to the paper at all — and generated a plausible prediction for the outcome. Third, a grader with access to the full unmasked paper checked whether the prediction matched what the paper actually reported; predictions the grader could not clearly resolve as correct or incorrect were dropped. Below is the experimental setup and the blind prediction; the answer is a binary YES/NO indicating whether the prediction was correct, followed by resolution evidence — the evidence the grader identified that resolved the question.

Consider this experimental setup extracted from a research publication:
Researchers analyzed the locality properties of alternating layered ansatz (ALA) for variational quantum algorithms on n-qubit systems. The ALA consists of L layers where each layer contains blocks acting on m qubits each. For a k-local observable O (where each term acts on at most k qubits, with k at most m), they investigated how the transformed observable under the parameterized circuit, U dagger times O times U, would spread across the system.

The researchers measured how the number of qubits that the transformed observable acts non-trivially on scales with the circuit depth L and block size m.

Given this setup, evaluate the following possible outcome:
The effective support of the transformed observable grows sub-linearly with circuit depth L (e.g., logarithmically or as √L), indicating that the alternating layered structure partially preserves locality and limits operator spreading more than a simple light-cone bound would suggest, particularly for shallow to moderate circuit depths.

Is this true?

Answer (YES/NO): NO